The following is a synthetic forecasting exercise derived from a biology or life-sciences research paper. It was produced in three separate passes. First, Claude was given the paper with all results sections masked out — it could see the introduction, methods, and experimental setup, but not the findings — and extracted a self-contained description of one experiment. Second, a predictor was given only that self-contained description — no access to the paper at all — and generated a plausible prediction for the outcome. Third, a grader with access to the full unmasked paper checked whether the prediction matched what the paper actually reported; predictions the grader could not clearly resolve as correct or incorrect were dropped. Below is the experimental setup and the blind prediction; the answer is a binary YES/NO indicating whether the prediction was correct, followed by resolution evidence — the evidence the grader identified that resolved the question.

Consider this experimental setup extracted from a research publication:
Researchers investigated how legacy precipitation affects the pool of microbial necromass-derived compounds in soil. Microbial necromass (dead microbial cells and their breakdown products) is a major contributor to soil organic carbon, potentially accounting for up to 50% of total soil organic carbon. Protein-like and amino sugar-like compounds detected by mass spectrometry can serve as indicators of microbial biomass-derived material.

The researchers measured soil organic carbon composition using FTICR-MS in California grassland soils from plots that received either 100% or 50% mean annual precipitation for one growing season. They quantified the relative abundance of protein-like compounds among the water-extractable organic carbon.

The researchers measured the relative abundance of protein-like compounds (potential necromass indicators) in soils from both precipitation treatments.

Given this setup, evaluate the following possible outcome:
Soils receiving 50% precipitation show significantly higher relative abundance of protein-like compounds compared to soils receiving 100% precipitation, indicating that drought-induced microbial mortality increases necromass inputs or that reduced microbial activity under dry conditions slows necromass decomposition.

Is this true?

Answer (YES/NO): NO